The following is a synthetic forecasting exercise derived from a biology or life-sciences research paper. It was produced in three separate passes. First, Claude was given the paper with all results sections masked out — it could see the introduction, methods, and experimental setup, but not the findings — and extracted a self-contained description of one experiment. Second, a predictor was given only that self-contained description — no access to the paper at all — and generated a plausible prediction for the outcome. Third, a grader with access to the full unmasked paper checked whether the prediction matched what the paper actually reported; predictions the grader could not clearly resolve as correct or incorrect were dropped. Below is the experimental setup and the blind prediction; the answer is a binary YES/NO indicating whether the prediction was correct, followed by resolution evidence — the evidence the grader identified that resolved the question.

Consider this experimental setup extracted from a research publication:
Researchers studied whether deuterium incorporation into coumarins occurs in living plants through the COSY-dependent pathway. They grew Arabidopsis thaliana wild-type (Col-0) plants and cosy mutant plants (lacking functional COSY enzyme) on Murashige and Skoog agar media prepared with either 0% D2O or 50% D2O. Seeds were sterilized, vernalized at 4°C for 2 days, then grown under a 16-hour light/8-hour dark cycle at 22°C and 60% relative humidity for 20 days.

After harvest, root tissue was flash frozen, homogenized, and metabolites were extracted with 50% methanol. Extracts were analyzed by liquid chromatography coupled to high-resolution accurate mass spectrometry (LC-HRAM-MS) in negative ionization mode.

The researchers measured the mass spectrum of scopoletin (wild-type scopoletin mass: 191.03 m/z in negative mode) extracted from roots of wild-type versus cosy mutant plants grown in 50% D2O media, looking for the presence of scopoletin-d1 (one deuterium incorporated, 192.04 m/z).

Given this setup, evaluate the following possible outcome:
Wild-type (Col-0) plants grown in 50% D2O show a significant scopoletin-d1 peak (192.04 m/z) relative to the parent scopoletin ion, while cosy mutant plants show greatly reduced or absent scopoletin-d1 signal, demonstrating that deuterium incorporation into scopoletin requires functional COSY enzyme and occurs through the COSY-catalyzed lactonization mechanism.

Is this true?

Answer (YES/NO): YES